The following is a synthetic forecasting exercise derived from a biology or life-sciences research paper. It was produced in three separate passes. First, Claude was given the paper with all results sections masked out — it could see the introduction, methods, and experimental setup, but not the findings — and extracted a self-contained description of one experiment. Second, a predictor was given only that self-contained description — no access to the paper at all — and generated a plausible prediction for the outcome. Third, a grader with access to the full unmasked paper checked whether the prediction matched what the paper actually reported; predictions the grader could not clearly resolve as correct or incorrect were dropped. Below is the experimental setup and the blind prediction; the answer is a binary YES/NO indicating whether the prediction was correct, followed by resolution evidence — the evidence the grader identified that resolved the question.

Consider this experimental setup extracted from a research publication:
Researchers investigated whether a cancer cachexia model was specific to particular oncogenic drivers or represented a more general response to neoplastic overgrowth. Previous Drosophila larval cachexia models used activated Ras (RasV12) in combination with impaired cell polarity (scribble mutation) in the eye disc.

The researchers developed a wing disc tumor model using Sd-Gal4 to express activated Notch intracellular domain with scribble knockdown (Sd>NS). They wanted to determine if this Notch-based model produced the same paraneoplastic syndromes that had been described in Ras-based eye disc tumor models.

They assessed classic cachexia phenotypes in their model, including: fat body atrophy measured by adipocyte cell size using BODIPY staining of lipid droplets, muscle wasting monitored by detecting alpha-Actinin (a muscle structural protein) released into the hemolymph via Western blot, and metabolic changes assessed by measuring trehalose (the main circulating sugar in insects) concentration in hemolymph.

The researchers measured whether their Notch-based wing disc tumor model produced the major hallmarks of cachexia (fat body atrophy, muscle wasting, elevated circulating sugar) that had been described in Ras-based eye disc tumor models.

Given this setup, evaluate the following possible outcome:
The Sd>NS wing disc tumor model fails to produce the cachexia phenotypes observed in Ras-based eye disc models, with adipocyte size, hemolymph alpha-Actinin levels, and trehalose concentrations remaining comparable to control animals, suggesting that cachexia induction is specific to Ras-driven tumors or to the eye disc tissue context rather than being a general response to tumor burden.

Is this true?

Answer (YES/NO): NO